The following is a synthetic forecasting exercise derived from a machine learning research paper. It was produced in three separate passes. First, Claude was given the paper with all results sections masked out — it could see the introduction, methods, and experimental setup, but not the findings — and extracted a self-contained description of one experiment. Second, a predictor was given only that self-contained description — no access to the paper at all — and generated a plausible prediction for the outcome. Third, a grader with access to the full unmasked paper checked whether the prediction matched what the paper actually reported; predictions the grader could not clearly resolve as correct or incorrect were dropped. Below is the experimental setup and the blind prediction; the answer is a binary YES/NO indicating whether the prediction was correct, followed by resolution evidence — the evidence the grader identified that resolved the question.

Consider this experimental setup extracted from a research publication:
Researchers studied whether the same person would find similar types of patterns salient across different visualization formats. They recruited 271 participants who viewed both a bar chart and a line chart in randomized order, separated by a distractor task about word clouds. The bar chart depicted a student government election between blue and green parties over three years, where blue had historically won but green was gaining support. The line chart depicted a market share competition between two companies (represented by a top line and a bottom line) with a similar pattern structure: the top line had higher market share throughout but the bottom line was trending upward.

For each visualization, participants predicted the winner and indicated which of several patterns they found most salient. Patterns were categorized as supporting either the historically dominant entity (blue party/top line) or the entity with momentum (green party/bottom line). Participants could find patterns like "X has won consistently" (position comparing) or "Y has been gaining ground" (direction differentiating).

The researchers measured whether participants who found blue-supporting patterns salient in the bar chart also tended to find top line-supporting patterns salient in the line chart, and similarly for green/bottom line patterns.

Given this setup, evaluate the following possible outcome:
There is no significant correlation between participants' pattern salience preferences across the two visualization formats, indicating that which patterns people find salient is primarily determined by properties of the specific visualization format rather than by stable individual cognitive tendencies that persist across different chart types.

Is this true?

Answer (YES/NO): NO